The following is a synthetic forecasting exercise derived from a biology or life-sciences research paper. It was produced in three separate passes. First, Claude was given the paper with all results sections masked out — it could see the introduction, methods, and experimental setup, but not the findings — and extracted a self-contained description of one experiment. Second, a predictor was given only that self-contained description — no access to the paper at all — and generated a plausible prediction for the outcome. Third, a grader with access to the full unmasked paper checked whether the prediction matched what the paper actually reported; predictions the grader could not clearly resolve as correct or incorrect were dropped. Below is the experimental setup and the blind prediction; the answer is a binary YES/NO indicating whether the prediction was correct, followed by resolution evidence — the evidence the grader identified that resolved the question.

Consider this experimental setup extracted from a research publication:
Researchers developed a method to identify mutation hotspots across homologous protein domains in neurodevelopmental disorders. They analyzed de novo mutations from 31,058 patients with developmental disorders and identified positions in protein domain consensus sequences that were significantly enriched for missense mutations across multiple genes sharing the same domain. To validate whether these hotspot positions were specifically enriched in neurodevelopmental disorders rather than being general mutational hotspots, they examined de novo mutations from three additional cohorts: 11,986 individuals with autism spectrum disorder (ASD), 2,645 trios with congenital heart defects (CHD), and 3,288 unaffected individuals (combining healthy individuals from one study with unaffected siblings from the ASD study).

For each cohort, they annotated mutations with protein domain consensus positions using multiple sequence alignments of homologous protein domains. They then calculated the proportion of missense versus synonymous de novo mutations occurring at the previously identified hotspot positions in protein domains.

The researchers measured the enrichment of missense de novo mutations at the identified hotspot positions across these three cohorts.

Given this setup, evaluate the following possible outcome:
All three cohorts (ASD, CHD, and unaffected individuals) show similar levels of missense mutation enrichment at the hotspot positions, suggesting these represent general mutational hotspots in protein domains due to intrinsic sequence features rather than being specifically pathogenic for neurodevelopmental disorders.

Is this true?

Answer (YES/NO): NO